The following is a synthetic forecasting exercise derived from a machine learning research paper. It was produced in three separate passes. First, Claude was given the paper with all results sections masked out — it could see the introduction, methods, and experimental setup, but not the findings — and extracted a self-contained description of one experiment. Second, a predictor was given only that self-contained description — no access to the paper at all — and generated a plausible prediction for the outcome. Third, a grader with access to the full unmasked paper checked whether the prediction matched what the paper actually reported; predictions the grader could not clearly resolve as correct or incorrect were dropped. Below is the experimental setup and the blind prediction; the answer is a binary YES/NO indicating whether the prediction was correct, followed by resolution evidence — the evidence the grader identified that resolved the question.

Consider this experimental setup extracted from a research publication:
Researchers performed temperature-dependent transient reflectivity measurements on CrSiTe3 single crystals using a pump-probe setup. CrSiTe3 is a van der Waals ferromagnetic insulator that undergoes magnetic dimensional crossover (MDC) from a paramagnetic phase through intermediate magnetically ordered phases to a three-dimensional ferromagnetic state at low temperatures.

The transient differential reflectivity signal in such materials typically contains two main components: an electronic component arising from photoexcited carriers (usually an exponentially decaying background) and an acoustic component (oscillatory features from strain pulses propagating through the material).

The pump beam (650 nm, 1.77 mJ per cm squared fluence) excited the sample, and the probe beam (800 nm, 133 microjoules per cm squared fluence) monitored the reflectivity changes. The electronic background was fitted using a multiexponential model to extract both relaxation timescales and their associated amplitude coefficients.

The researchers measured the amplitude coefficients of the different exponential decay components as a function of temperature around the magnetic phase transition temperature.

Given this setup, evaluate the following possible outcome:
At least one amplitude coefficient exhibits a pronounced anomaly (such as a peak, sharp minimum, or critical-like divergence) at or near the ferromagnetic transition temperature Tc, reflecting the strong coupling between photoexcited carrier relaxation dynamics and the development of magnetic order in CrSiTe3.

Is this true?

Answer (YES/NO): YES